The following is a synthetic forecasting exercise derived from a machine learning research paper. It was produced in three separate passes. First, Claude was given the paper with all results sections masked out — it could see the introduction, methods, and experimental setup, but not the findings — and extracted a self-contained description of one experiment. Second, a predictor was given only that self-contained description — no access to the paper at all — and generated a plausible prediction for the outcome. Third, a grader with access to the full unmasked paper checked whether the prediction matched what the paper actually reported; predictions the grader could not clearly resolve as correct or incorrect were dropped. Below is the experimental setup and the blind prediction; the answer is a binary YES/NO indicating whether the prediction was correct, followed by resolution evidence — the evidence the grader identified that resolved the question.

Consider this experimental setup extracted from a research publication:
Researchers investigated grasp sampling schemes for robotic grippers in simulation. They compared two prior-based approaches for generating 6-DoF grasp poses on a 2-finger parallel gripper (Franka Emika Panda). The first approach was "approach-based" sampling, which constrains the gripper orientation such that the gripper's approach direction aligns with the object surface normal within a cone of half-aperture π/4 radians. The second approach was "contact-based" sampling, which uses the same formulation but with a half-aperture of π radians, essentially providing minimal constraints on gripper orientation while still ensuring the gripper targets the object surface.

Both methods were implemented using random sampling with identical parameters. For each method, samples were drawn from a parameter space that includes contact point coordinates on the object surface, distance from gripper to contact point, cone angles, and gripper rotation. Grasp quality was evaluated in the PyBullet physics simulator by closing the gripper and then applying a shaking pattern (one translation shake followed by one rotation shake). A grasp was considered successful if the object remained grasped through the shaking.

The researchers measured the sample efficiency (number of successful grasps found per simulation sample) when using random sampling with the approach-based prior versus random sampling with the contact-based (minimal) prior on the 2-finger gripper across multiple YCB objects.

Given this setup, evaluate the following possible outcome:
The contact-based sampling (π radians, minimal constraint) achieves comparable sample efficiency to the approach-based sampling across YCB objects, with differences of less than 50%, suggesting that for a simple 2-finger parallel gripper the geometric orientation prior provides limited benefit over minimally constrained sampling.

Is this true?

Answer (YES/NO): NO